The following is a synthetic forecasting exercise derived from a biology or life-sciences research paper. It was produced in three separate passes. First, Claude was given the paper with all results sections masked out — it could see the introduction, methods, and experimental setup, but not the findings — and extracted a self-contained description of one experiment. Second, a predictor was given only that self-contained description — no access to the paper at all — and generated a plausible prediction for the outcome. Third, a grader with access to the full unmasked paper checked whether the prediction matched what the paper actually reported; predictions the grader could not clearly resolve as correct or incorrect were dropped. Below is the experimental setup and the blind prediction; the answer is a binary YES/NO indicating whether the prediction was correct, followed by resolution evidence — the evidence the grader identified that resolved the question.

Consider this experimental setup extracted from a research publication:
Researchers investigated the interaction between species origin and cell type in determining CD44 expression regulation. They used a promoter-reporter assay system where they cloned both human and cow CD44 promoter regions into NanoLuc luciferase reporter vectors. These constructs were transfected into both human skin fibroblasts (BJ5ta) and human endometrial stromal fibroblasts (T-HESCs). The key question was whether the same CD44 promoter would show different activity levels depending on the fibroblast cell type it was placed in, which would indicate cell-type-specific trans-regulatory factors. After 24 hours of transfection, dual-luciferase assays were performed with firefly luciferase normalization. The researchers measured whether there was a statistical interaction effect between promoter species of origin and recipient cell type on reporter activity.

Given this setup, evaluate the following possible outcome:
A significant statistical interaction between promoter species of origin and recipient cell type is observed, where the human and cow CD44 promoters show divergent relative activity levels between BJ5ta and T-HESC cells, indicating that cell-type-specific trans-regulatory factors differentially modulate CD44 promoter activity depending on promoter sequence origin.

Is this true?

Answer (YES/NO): NO